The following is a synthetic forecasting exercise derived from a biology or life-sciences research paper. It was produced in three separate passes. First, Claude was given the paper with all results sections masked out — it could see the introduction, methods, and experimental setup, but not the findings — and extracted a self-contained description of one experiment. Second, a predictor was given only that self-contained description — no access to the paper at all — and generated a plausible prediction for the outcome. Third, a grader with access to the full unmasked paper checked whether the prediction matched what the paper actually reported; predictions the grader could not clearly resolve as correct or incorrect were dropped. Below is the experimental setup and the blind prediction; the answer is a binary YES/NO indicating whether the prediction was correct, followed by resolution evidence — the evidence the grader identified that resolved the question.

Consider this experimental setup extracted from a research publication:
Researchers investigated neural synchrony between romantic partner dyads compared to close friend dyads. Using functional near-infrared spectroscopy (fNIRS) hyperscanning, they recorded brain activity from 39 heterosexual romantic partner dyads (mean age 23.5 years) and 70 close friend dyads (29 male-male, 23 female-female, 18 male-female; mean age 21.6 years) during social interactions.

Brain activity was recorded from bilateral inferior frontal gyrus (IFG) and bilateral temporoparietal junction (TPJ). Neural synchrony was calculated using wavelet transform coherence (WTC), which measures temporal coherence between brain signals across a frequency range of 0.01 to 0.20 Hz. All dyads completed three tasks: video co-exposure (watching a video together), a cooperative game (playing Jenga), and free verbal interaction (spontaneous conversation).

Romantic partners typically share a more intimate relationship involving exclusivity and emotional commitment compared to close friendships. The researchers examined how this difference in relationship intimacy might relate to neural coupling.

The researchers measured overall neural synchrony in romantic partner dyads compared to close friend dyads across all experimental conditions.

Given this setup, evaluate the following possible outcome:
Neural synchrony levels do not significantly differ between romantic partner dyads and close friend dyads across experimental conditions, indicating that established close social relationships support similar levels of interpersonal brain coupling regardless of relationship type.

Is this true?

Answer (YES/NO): YES